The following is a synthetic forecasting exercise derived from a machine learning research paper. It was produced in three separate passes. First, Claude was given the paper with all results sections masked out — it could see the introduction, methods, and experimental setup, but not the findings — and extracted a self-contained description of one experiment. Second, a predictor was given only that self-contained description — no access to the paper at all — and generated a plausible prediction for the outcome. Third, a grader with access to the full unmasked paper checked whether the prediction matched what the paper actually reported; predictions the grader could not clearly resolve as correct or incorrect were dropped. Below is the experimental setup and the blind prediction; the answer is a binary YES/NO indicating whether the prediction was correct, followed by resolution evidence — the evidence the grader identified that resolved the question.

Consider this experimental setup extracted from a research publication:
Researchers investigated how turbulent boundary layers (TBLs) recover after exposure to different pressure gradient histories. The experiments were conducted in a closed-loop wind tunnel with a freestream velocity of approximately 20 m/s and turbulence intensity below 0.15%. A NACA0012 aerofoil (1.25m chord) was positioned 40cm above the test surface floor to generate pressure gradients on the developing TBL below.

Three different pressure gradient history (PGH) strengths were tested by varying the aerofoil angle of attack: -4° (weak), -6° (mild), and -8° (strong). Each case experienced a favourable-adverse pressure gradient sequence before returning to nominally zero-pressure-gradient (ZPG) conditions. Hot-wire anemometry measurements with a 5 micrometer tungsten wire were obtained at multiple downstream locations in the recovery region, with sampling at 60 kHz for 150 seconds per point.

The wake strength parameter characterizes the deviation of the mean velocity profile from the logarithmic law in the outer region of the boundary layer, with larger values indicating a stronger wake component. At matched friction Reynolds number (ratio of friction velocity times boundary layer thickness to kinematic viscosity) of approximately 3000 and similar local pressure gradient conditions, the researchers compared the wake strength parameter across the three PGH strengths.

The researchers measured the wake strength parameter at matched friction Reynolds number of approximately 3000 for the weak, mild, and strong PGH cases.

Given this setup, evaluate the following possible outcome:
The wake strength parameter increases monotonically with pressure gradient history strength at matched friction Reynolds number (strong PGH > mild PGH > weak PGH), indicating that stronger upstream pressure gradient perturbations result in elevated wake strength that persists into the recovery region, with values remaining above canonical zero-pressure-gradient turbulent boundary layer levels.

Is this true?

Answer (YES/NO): YES